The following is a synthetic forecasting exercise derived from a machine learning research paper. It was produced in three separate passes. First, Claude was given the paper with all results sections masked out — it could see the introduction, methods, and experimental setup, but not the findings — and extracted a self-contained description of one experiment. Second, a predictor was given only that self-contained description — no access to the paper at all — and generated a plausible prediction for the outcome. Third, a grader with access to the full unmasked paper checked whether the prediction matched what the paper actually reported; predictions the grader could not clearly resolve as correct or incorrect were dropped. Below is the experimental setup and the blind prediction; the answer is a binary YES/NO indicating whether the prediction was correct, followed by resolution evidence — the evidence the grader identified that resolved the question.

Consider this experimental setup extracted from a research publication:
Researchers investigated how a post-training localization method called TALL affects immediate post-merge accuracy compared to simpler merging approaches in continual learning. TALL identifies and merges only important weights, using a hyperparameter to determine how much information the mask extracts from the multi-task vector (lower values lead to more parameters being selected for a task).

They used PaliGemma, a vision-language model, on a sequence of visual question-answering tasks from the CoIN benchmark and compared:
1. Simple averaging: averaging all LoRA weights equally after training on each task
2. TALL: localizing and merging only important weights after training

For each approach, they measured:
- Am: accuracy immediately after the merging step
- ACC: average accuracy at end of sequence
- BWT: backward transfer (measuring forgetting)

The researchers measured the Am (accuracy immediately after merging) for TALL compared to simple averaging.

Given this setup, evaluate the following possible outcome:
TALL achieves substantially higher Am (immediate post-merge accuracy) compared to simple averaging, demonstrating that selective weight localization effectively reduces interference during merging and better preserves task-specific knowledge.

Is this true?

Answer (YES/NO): NO